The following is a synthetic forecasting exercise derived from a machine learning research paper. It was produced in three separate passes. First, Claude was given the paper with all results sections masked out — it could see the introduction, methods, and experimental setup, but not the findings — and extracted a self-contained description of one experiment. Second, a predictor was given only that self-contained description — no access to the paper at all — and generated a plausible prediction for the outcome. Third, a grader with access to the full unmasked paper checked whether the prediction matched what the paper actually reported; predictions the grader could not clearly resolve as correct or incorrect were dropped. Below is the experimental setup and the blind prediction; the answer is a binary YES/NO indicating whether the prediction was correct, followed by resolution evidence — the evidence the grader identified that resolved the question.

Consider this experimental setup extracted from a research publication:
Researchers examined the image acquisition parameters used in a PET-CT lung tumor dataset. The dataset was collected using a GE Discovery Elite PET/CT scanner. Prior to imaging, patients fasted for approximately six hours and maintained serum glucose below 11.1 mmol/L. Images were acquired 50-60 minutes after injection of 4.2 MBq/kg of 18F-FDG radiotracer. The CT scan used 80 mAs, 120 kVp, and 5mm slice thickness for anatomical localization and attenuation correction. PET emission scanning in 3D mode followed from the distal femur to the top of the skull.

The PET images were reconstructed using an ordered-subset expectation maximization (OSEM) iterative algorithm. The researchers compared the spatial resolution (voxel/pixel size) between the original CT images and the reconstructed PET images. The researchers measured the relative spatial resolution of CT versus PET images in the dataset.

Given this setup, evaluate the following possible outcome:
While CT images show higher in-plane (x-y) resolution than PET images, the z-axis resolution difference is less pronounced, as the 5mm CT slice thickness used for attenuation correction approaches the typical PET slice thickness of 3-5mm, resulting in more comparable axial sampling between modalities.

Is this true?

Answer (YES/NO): YES